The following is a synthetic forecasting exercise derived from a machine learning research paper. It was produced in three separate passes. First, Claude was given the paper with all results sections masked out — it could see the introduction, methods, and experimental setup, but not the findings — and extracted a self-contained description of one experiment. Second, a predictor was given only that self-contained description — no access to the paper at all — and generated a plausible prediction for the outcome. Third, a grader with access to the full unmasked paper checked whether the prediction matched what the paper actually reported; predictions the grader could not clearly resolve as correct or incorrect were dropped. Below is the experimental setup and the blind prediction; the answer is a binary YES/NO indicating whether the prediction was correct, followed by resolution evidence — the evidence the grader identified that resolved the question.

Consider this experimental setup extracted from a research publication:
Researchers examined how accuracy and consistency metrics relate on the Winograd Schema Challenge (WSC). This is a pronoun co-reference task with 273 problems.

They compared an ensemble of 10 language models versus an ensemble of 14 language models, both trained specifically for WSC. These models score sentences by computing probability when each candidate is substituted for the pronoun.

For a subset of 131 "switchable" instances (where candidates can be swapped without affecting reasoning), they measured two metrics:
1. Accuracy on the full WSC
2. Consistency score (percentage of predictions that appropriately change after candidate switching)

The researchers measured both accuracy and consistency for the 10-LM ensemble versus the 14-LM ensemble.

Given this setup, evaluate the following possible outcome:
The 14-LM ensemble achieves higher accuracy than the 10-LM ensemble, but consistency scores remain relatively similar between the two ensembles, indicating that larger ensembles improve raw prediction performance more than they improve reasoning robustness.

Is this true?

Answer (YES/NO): YES